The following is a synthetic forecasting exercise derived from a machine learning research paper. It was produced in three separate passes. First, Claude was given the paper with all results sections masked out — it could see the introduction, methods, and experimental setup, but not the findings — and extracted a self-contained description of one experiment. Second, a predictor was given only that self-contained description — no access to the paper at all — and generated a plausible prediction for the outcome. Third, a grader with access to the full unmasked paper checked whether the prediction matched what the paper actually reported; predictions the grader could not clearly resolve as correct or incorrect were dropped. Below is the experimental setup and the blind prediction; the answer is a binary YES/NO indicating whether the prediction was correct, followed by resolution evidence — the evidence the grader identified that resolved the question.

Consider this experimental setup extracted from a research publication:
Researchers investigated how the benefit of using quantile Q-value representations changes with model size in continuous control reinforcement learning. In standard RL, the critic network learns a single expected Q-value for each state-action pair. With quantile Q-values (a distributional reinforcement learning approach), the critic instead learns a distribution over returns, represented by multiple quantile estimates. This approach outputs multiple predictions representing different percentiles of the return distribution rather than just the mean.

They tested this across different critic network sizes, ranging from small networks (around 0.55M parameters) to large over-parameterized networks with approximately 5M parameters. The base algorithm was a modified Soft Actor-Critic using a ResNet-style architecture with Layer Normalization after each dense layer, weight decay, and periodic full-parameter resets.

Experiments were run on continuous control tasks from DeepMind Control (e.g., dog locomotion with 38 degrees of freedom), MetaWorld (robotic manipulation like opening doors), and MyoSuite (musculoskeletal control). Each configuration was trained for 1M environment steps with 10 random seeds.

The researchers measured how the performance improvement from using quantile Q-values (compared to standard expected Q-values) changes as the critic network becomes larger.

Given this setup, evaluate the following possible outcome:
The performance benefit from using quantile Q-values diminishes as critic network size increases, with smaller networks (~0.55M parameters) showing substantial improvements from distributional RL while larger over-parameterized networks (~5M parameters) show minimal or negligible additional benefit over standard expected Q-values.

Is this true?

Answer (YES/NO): NO